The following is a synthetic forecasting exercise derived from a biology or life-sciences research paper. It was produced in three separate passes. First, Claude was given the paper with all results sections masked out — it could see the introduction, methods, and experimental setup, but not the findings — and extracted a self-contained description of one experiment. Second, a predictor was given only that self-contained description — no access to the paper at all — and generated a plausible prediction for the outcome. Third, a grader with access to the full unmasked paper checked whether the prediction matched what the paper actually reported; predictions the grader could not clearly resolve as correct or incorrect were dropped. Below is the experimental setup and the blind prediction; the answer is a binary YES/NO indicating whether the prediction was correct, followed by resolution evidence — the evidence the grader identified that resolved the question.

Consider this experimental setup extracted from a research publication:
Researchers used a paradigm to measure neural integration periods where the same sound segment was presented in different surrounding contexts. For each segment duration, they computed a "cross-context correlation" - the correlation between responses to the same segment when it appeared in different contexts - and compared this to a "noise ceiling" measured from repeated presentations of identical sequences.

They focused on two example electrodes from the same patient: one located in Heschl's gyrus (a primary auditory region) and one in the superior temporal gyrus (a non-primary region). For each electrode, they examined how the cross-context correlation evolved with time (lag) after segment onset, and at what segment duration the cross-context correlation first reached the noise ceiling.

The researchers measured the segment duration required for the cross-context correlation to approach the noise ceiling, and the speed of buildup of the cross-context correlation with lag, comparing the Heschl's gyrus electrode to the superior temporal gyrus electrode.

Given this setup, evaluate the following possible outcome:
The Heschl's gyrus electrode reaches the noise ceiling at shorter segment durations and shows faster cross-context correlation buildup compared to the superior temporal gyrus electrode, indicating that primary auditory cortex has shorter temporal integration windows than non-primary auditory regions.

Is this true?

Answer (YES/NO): YES